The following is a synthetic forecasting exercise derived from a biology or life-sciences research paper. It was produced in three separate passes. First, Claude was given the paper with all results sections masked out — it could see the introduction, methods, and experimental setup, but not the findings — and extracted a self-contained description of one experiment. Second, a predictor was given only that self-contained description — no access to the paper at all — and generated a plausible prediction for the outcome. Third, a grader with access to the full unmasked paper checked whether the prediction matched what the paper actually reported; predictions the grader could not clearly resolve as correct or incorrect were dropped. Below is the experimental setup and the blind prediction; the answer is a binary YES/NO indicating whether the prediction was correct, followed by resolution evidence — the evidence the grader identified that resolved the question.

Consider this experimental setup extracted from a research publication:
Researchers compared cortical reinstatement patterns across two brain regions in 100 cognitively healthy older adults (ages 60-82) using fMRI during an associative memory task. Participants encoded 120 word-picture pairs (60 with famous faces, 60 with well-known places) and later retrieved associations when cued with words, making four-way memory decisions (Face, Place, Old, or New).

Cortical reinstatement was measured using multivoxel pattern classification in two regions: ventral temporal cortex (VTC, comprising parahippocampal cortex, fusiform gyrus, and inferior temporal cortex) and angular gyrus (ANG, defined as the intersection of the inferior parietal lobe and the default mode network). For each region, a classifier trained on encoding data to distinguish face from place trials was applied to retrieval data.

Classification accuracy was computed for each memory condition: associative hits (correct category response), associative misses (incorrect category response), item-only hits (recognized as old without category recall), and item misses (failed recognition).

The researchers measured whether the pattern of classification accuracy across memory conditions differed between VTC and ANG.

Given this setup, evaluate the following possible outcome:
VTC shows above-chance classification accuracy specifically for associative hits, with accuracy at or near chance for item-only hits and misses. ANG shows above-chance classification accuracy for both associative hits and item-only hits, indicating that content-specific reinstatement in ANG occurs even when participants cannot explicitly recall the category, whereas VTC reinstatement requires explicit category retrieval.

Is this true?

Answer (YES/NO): NO